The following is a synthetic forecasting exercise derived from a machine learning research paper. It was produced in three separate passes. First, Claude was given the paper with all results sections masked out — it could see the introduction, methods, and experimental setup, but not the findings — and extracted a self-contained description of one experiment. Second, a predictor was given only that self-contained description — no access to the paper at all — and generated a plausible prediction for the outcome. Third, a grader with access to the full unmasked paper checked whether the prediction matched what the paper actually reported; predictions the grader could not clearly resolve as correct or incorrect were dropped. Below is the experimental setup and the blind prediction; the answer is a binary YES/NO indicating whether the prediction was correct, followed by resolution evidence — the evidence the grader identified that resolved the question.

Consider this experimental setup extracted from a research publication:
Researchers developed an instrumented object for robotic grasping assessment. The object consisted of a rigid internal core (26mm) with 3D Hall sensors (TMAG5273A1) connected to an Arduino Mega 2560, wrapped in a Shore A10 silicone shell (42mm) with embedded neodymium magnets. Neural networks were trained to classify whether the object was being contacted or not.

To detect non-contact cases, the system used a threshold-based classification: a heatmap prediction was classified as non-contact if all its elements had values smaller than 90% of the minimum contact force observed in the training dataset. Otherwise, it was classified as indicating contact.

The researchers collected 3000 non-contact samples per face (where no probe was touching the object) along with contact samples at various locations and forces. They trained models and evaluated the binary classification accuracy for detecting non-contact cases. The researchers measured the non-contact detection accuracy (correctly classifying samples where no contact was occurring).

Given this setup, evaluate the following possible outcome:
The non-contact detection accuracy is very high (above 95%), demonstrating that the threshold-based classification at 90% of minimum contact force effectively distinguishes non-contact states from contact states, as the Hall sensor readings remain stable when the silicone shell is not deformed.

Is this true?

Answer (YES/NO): YES